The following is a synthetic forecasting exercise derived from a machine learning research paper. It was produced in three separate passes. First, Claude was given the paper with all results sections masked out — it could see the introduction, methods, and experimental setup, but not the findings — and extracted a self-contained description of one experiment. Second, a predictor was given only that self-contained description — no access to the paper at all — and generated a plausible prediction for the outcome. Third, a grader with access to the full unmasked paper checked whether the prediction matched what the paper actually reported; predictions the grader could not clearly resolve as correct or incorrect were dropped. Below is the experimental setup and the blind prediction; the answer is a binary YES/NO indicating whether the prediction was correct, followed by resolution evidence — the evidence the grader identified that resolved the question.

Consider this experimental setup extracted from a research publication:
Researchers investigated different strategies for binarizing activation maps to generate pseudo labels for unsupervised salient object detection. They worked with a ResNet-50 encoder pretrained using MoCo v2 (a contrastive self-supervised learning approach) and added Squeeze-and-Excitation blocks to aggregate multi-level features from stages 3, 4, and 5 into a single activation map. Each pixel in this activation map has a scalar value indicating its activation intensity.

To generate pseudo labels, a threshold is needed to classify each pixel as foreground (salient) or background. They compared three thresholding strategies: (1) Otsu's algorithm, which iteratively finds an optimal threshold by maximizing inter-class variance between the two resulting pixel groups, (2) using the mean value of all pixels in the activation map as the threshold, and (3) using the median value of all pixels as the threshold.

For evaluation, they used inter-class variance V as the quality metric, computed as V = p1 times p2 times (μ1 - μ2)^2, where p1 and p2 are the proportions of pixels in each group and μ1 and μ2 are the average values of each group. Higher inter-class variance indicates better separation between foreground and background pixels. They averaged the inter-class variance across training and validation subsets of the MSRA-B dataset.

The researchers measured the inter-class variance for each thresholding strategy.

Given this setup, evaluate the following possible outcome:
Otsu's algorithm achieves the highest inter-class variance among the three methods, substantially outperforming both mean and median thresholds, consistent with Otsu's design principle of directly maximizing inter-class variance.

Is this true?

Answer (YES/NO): NO